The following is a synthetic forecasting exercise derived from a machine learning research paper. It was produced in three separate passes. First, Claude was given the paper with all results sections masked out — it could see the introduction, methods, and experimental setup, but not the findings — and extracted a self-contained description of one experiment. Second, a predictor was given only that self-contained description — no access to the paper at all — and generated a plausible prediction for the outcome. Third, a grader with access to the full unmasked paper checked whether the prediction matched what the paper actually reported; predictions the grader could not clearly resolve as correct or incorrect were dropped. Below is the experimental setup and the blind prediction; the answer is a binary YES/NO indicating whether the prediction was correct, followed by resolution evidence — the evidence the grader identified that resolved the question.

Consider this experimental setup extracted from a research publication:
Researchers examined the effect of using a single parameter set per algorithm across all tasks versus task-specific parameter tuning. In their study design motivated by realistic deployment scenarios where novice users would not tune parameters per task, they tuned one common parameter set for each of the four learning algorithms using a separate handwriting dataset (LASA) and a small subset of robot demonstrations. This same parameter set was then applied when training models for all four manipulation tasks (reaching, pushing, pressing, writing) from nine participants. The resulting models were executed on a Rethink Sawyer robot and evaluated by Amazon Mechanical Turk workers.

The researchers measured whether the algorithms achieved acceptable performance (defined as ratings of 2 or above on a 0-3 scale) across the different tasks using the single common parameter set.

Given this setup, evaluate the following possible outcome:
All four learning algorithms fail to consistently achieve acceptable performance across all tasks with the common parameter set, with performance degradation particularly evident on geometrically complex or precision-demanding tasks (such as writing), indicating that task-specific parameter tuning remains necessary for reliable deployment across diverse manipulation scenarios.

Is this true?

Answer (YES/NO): NO